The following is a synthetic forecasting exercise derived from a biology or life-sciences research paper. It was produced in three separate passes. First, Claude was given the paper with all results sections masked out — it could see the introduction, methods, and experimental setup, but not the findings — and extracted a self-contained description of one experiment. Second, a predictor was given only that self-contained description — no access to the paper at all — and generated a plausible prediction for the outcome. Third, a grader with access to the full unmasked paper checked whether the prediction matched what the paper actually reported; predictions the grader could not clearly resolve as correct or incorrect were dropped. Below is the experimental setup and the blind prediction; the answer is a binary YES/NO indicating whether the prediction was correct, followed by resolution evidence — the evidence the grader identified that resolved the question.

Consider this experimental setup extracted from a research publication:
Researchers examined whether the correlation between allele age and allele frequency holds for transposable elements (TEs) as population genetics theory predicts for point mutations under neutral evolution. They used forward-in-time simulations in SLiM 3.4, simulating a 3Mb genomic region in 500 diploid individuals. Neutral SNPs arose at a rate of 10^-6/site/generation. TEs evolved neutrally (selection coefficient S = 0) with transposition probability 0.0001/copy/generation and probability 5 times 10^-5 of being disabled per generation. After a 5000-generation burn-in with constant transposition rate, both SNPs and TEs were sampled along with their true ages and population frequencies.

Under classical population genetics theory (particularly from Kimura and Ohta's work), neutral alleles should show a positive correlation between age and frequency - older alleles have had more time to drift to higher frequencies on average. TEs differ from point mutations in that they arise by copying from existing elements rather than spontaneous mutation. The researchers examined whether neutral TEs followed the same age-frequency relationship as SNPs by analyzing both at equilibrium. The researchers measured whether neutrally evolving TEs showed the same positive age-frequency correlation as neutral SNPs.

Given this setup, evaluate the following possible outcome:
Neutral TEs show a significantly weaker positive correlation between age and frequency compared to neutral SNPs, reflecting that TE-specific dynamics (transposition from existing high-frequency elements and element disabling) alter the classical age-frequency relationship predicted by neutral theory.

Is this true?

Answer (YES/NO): NO